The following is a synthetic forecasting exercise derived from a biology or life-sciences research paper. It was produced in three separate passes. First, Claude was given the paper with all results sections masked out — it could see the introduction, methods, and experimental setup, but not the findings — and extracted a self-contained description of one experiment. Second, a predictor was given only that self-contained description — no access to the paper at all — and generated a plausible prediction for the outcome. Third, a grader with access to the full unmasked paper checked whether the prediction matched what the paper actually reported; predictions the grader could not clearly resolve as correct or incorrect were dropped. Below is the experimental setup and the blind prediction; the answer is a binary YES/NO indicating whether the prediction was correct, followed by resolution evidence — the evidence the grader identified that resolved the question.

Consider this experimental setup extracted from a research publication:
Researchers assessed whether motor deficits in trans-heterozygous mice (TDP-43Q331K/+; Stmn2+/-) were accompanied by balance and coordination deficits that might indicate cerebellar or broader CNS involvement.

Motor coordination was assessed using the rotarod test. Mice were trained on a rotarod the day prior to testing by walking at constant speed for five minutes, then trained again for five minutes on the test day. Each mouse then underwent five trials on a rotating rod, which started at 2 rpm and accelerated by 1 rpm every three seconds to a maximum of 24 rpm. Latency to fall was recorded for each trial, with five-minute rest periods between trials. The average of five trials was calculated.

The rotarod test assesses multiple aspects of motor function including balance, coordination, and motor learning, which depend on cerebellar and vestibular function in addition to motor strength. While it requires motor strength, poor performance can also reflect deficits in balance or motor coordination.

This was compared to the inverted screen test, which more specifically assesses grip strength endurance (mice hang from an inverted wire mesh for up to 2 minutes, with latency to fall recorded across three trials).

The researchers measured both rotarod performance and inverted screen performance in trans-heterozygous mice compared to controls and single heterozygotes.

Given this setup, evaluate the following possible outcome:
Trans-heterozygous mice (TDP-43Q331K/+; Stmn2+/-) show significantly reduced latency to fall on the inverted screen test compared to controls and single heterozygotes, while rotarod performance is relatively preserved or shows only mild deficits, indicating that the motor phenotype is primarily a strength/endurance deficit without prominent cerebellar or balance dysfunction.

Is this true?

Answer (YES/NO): YES